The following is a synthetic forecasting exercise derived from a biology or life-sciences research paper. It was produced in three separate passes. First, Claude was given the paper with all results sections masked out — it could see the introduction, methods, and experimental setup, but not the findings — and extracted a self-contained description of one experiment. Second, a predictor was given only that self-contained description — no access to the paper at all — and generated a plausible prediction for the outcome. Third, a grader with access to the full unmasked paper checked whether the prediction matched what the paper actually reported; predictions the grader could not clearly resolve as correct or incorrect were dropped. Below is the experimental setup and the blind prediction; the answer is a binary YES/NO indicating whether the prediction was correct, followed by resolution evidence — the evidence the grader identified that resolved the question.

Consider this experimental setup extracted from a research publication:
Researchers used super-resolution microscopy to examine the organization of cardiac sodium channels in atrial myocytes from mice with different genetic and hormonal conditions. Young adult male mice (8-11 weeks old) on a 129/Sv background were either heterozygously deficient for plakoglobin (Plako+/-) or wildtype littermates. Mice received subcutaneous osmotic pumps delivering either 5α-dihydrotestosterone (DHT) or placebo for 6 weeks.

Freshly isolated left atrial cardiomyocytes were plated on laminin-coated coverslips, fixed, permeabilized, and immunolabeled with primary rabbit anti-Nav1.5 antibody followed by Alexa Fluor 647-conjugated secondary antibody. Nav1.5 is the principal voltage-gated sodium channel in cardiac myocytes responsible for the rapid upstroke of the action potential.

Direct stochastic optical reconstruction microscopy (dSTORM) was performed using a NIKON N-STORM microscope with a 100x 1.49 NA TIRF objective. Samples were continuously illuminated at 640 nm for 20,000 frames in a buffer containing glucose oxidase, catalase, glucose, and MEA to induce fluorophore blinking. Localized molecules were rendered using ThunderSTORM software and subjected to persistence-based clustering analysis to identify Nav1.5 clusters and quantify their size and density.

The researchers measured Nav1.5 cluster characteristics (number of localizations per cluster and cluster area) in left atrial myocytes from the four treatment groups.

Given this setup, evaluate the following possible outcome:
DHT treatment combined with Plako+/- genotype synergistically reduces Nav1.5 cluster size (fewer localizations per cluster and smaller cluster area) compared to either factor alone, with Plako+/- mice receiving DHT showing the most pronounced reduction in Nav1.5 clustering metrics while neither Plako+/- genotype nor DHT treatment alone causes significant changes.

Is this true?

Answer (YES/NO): NO